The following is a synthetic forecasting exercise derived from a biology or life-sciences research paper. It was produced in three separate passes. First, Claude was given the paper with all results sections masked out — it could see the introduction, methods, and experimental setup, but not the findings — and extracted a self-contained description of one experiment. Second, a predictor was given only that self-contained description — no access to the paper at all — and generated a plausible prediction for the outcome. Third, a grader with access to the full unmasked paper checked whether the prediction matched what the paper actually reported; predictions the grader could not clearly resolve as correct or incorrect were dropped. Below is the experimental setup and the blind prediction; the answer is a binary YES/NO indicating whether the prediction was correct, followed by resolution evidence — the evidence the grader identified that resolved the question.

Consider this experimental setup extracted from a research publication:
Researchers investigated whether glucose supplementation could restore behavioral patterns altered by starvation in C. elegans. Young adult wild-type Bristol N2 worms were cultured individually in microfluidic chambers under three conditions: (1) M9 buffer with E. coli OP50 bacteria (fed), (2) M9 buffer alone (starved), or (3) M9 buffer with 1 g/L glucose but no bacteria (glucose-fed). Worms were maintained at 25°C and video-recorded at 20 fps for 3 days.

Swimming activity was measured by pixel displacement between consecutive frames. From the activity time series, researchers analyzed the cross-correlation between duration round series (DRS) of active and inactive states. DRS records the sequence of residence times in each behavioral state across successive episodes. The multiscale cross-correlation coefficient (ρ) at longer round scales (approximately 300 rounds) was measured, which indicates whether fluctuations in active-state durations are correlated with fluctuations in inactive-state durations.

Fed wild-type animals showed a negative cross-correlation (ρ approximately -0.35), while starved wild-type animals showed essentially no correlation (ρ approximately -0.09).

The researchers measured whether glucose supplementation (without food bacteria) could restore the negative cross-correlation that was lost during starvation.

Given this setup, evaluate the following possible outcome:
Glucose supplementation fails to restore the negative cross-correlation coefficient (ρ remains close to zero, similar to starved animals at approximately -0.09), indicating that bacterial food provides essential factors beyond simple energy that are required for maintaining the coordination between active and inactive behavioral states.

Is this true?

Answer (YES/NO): NO